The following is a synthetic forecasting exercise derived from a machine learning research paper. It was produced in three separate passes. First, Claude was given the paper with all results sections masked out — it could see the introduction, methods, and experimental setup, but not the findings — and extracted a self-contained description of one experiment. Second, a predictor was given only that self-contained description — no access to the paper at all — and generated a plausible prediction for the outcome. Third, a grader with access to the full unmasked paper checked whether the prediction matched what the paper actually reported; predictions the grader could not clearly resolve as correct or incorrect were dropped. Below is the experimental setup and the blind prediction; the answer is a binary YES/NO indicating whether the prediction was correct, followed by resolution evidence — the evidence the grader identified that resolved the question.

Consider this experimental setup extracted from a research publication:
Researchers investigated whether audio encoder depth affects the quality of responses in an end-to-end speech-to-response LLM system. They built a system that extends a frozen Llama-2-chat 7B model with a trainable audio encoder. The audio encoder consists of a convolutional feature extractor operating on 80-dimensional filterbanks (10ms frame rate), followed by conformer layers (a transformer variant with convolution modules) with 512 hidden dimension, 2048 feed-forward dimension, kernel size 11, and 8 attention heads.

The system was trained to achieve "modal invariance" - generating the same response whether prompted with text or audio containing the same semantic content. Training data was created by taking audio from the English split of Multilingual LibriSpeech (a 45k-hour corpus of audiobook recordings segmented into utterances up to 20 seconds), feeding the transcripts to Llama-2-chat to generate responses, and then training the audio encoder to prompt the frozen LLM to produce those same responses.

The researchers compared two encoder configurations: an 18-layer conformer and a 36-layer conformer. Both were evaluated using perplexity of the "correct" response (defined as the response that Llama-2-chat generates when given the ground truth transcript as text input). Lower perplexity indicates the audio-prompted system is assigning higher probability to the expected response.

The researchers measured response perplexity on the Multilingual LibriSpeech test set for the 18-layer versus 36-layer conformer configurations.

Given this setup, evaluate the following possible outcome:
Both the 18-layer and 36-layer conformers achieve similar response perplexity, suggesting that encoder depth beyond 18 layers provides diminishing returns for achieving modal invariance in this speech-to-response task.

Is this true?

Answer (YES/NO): YES